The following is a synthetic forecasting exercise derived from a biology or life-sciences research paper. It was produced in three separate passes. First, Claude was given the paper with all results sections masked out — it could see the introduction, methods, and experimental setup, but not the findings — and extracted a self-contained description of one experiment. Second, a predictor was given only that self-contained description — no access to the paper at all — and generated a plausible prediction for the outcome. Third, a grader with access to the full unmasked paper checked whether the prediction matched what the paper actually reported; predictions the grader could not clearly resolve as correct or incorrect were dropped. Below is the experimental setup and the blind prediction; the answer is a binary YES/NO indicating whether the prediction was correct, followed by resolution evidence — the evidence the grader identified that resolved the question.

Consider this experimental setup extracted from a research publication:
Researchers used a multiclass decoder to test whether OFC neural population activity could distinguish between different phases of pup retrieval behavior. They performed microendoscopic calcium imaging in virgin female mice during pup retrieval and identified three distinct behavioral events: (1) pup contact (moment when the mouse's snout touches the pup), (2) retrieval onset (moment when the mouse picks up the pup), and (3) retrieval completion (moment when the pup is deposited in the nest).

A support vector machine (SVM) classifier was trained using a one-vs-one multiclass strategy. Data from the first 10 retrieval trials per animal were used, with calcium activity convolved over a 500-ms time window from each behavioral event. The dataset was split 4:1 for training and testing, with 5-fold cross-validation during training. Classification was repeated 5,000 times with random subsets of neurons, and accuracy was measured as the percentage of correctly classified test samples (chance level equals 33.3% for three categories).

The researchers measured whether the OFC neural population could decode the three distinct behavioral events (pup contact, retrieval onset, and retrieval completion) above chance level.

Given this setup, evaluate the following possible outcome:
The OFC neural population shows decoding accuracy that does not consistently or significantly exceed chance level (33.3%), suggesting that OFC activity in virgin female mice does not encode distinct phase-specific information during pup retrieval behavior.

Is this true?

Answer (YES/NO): NO